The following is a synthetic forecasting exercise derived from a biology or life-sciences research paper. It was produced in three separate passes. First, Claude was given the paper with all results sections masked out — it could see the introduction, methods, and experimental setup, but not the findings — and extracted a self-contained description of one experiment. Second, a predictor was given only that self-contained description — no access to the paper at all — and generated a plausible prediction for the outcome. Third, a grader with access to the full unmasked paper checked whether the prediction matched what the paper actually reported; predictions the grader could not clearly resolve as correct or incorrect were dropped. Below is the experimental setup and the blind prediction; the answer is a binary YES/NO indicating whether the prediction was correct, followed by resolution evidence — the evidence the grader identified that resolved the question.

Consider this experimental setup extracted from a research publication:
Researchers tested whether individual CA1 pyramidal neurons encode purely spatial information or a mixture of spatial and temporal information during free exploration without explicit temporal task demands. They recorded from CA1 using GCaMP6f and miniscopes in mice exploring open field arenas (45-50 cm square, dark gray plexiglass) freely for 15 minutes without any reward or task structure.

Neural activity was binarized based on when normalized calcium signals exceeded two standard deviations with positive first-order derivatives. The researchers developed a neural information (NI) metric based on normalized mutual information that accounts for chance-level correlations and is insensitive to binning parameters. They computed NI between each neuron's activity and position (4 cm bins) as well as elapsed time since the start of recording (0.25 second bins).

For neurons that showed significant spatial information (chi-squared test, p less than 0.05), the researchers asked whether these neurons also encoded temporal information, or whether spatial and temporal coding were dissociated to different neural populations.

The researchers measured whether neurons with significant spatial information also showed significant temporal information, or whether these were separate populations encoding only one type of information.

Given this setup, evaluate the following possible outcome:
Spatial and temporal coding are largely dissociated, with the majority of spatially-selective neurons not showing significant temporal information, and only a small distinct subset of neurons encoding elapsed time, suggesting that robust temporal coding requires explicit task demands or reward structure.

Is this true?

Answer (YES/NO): NO